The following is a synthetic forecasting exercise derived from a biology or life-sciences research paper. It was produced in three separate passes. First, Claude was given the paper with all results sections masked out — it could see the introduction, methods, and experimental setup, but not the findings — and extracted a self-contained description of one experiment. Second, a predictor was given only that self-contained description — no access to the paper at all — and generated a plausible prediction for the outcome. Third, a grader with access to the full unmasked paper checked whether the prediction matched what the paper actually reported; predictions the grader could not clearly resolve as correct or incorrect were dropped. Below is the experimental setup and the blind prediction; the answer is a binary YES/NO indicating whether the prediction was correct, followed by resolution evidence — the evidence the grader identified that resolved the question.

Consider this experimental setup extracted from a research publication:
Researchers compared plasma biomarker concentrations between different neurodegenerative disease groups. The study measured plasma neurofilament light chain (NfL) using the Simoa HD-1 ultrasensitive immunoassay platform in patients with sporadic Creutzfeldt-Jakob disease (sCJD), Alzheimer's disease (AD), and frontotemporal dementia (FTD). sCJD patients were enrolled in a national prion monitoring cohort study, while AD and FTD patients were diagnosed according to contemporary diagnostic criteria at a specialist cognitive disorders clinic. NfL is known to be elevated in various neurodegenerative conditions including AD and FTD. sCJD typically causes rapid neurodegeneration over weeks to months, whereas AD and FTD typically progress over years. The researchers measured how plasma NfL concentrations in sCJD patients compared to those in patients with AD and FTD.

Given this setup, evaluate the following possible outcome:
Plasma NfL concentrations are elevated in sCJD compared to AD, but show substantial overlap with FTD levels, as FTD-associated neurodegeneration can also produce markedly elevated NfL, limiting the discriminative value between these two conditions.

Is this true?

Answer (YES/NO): NO